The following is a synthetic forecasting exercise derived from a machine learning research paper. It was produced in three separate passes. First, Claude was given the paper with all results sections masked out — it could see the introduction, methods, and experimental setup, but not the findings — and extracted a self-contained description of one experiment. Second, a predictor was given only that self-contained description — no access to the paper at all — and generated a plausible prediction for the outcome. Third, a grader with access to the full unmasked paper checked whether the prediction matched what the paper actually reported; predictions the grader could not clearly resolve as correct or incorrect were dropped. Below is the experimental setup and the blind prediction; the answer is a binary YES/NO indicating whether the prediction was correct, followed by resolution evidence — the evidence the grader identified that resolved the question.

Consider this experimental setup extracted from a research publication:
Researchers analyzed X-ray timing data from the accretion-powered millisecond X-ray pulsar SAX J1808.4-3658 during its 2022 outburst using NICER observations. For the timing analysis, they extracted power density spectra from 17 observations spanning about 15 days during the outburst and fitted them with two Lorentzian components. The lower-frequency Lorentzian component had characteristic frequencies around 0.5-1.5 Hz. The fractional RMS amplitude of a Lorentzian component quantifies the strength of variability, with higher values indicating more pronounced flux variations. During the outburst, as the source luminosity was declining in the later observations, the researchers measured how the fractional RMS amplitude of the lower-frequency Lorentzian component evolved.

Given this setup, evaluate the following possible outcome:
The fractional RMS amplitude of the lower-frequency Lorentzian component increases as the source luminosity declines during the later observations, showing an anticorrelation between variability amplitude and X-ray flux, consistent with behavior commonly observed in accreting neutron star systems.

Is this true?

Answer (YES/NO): NO